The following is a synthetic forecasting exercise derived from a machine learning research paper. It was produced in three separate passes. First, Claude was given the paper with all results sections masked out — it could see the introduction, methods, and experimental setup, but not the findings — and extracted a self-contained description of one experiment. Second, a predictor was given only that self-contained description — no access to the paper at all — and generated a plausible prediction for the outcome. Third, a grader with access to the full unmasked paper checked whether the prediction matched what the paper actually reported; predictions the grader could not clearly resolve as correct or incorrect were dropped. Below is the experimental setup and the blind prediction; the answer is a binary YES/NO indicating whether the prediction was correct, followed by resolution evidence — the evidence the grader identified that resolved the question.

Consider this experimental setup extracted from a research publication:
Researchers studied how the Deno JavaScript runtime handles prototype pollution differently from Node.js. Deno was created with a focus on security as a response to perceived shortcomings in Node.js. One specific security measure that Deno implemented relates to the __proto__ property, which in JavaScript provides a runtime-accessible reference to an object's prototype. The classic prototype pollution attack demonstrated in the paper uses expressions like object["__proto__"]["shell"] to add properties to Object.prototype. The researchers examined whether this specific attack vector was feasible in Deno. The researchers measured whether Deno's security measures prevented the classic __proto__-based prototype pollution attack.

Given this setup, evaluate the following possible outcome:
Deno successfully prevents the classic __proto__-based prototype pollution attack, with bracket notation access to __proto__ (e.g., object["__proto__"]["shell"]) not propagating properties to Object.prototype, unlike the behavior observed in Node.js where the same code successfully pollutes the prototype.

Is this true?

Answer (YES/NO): YES